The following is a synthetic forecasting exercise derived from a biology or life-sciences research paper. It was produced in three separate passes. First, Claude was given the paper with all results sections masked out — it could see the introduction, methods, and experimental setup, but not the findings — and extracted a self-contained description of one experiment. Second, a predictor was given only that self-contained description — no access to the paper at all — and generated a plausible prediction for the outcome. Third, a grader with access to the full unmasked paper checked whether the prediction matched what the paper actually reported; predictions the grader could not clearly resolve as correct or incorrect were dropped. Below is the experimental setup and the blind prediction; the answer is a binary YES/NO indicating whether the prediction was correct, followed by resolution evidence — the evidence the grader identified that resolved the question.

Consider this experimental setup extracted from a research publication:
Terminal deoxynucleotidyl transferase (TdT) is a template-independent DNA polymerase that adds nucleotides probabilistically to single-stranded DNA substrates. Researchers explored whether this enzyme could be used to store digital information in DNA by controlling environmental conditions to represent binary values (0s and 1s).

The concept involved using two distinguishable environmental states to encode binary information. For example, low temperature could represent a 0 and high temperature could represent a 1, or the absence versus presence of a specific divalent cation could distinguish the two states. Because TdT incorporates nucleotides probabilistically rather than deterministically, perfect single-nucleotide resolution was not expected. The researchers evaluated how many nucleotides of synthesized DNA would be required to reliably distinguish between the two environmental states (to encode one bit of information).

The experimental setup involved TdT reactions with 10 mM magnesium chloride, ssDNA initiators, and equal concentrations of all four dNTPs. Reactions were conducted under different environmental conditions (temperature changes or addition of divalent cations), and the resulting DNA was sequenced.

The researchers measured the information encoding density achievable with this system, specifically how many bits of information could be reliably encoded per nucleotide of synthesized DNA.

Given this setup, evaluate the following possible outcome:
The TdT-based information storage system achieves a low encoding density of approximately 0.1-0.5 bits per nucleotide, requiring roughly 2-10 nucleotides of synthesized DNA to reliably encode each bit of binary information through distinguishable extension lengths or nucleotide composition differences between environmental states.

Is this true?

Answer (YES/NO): YES